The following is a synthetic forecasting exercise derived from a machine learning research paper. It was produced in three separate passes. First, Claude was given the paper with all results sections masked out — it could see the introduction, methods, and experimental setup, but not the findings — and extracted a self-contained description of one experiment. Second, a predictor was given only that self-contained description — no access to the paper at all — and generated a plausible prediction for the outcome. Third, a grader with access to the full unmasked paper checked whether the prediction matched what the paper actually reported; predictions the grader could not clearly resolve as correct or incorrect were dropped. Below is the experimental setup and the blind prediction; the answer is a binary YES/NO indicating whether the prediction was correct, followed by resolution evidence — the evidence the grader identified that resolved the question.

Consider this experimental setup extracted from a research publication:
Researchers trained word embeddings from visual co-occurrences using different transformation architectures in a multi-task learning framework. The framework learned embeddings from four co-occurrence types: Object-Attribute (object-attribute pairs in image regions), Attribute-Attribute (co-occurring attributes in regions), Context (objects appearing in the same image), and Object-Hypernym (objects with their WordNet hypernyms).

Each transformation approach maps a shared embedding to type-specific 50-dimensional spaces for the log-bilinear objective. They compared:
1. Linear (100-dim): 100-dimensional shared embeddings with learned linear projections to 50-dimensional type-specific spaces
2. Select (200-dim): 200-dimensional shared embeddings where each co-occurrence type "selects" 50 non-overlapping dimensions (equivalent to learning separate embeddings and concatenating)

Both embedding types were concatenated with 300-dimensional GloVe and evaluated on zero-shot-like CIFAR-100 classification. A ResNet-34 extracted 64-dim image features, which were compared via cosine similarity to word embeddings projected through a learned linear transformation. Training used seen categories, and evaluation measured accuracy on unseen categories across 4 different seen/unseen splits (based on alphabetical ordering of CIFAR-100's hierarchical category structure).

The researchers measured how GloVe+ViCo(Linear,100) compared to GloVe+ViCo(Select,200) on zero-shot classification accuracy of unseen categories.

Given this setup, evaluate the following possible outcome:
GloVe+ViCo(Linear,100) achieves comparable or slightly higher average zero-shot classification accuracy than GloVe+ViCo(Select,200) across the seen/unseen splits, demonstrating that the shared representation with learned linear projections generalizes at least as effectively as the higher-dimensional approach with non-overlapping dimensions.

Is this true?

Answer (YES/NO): NO